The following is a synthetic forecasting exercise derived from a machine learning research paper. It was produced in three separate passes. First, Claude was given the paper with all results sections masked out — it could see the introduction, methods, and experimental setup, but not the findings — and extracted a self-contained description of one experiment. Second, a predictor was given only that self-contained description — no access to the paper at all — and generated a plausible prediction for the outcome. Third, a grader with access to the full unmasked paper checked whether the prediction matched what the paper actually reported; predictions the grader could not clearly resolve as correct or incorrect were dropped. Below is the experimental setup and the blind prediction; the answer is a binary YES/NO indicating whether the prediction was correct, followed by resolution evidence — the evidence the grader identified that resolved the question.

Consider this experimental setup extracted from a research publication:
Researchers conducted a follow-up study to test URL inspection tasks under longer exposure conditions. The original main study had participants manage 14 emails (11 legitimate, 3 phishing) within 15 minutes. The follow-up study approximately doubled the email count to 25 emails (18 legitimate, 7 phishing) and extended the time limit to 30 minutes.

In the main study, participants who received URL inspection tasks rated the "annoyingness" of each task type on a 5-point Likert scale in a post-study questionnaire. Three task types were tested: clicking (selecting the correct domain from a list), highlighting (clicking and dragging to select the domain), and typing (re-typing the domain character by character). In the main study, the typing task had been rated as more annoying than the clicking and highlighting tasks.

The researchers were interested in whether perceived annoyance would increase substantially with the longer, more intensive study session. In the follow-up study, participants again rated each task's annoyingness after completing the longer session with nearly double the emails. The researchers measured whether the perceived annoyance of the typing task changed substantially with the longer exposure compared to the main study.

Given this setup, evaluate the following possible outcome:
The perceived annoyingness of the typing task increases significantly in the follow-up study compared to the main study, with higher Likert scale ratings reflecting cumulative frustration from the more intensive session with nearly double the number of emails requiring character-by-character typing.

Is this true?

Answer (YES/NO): NO